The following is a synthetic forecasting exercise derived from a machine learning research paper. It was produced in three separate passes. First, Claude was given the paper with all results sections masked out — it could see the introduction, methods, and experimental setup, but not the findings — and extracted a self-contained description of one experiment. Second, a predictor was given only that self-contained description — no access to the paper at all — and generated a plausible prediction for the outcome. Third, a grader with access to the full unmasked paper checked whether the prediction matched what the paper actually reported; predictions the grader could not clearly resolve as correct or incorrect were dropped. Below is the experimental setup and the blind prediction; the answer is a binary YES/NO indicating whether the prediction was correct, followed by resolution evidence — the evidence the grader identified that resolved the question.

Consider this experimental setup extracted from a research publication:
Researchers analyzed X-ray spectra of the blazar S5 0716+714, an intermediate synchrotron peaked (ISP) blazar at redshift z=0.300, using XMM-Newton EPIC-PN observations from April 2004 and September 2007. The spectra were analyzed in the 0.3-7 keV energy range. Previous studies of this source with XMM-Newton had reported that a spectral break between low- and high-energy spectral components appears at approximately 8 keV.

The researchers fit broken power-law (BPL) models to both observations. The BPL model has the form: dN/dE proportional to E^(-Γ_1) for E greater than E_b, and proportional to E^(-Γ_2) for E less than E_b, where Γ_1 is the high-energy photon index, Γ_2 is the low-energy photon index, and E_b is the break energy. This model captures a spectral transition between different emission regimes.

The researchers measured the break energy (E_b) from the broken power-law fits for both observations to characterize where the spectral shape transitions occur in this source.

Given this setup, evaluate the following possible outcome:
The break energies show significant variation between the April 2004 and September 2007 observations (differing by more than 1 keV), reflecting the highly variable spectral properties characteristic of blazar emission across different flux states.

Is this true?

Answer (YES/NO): NO